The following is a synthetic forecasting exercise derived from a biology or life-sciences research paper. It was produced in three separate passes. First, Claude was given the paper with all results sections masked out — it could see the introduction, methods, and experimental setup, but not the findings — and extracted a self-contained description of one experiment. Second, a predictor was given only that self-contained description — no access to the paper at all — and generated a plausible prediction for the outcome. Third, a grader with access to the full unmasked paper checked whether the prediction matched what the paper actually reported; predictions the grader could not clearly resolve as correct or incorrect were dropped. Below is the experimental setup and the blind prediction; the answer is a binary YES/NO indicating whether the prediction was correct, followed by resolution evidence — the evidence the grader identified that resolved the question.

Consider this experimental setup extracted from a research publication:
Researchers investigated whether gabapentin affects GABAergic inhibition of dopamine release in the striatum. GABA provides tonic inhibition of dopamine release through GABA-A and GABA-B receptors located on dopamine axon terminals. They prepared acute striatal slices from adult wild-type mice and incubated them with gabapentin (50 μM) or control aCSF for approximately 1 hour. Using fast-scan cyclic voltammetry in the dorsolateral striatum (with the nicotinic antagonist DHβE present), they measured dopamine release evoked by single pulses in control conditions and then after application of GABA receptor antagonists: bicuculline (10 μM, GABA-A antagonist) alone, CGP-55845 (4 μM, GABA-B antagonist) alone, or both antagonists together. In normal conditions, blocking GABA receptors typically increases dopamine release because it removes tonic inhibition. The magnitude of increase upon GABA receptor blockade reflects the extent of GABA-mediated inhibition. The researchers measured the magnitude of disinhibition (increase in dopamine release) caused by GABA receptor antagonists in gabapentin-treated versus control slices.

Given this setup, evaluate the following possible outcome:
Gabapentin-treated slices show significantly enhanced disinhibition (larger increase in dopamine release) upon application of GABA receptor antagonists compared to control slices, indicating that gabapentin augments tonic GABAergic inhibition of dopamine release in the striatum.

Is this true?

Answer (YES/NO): NO